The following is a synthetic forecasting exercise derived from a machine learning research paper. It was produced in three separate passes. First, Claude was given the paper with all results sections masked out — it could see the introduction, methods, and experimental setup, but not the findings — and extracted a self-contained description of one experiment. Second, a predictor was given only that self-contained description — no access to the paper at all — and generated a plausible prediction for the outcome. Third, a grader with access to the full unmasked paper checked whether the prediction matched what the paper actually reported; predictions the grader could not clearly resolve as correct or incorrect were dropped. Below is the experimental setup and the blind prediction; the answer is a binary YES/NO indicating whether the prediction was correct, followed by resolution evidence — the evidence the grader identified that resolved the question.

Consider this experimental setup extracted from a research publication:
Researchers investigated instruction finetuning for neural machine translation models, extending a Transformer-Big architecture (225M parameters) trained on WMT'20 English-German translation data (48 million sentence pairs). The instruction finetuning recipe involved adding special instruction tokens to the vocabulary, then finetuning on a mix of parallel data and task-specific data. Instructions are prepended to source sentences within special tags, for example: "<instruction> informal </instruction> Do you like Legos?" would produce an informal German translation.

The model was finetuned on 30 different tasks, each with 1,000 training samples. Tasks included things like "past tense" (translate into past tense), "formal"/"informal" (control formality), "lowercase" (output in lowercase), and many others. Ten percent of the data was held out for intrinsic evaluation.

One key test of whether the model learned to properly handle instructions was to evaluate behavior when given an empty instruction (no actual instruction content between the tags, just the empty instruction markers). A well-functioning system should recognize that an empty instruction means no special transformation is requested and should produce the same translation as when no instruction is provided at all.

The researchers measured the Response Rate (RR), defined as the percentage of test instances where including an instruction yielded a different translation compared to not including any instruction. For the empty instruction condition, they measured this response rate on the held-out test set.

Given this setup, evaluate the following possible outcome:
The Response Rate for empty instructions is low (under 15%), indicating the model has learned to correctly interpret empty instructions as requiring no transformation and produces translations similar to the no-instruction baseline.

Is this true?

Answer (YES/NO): YES